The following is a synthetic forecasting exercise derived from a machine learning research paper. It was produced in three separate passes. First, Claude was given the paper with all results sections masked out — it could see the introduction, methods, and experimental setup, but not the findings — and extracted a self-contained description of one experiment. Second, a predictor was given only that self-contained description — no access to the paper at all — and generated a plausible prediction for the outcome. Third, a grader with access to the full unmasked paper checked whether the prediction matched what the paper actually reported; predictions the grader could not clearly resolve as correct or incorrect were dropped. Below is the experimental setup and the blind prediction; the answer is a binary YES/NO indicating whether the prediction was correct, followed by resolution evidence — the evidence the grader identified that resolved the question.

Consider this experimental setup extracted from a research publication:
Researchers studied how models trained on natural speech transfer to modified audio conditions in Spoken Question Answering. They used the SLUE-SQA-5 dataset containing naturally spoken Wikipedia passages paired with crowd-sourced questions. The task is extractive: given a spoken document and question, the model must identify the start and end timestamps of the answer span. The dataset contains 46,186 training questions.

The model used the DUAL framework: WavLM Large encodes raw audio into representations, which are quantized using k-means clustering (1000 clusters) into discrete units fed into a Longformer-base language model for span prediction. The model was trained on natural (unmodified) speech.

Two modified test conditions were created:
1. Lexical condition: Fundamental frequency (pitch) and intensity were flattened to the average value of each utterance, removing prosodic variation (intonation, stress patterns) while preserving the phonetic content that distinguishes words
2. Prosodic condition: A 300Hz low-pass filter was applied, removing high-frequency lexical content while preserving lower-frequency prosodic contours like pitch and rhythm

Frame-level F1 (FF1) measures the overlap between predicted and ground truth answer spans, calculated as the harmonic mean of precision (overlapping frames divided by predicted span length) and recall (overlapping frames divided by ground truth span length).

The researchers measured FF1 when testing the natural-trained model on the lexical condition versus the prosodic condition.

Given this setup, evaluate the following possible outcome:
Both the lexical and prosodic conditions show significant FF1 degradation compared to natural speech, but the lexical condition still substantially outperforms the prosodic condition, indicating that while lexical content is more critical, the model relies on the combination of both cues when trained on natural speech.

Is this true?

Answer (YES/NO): NO